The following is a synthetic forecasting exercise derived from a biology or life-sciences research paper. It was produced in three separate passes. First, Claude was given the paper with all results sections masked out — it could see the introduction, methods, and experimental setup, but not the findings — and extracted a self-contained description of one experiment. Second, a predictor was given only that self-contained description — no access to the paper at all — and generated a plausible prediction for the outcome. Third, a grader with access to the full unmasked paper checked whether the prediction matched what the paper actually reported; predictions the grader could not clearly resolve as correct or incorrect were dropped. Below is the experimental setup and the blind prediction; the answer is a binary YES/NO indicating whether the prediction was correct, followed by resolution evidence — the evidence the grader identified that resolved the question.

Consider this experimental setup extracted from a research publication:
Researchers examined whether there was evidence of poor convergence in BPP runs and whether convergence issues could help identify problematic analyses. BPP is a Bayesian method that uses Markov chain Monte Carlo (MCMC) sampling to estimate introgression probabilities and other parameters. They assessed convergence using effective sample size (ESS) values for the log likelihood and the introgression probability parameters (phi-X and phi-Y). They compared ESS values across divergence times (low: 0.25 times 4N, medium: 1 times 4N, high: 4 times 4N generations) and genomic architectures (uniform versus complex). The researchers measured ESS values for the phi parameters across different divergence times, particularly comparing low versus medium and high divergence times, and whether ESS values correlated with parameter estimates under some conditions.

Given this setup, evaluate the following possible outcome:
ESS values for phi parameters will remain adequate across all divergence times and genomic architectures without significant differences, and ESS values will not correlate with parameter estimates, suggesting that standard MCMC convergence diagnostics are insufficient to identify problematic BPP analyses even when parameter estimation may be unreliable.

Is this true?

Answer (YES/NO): NO